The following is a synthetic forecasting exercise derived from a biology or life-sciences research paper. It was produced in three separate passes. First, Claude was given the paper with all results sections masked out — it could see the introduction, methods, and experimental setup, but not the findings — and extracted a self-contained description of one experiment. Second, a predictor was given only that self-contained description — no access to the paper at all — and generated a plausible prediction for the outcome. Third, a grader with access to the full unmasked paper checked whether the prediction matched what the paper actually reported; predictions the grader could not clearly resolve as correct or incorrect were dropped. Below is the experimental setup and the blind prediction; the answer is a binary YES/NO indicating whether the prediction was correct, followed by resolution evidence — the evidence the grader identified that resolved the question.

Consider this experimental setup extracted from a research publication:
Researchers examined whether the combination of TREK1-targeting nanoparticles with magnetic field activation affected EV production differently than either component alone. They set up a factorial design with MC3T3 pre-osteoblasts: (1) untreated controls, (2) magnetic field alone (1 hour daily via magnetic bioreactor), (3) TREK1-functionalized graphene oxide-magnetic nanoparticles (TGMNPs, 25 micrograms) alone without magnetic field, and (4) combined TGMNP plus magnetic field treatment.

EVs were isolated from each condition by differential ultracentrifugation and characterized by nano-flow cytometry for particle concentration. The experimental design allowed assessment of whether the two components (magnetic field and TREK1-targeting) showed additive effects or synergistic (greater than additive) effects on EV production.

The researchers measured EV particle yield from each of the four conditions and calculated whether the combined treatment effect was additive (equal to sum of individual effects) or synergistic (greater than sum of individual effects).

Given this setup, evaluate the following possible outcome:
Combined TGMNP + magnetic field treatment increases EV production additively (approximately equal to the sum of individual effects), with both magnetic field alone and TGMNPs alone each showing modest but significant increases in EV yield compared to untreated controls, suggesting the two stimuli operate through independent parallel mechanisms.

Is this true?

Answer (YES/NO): NO